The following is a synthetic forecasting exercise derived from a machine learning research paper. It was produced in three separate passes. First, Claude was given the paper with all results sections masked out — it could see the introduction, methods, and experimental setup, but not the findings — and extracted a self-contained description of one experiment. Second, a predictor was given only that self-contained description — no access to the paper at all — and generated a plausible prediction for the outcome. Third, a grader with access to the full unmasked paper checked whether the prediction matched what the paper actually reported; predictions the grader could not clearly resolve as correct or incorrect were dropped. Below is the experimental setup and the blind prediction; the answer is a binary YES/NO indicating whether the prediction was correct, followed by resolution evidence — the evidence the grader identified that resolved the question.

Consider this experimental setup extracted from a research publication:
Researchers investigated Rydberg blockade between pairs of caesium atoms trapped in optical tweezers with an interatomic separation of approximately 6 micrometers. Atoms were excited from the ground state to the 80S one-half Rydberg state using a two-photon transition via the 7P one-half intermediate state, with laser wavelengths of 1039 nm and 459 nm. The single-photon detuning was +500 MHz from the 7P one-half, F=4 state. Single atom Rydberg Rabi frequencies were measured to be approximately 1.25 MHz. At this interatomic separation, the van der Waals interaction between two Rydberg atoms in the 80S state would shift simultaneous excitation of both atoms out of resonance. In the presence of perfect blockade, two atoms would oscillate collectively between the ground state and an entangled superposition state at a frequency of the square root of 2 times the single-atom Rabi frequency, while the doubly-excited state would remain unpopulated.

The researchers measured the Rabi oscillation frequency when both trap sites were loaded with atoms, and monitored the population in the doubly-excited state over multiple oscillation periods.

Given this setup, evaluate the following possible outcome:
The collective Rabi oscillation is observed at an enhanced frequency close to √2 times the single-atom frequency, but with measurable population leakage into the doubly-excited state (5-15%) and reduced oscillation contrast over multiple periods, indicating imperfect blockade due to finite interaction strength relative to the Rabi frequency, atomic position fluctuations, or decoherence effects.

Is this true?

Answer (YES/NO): NO